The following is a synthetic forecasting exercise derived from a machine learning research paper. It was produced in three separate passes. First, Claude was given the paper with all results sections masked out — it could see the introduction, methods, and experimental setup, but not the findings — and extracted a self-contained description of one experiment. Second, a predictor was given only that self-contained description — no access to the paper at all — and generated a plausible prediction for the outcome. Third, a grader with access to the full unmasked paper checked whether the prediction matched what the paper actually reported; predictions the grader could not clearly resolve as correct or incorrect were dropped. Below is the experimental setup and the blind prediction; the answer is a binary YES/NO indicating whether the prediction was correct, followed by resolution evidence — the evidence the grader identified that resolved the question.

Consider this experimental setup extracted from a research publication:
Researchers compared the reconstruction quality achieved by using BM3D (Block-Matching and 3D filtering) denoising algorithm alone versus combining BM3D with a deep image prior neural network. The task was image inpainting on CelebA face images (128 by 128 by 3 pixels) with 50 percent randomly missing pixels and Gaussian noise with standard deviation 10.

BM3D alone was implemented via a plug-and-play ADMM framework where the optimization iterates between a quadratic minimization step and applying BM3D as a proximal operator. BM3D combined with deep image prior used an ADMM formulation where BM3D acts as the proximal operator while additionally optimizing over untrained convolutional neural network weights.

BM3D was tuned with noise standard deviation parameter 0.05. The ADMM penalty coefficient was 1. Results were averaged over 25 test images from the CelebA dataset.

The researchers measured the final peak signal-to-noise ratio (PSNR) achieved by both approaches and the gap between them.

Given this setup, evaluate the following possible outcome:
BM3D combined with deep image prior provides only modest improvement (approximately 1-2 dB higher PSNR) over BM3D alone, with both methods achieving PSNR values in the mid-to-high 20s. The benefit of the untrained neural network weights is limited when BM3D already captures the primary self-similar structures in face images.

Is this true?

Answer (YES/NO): NO